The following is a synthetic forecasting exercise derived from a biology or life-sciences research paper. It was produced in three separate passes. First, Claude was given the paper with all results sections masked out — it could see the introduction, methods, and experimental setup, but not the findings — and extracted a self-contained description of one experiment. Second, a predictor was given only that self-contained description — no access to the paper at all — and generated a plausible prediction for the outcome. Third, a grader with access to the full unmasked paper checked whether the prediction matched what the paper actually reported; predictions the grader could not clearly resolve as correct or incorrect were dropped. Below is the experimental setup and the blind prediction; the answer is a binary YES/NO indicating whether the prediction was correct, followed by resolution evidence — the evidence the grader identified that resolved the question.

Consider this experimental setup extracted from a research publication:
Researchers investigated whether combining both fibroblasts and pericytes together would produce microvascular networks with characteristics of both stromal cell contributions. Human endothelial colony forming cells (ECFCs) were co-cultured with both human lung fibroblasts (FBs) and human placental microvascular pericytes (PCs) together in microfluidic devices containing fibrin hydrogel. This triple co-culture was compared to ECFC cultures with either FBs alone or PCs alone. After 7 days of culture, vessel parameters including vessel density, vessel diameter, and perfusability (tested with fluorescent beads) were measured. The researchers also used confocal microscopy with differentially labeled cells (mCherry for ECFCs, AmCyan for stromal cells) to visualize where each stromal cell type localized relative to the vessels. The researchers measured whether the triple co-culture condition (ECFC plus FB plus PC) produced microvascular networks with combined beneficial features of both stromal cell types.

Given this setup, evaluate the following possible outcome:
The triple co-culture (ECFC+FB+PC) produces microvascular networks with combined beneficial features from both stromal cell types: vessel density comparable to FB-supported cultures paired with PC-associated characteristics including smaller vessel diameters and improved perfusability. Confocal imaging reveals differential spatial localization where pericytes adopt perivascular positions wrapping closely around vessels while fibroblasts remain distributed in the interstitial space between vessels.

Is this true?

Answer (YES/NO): NO